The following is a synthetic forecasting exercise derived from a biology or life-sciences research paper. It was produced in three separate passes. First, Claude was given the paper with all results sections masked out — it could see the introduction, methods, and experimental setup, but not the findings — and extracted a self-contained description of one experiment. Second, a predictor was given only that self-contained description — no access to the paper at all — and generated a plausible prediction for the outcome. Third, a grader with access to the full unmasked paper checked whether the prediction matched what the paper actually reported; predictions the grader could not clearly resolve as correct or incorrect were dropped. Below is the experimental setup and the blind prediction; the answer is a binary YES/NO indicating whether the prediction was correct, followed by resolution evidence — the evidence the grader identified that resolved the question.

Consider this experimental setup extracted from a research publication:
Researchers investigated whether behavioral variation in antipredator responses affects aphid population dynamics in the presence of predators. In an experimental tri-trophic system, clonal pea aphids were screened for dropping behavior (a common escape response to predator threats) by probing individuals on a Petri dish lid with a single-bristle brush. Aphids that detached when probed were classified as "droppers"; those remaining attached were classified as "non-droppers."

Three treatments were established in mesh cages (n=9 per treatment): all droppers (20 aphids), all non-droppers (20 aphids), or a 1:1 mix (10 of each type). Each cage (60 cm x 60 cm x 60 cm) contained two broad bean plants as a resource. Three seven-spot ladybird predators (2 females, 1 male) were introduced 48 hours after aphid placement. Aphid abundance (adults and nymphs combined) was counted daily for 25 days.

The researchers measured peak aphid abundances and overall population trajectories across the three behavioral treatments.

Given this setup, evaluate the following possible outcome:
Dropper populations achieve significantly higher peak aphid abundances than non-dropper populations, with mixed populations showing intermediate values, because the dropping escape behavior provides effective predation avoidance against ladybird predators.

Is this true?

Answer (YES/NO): NO